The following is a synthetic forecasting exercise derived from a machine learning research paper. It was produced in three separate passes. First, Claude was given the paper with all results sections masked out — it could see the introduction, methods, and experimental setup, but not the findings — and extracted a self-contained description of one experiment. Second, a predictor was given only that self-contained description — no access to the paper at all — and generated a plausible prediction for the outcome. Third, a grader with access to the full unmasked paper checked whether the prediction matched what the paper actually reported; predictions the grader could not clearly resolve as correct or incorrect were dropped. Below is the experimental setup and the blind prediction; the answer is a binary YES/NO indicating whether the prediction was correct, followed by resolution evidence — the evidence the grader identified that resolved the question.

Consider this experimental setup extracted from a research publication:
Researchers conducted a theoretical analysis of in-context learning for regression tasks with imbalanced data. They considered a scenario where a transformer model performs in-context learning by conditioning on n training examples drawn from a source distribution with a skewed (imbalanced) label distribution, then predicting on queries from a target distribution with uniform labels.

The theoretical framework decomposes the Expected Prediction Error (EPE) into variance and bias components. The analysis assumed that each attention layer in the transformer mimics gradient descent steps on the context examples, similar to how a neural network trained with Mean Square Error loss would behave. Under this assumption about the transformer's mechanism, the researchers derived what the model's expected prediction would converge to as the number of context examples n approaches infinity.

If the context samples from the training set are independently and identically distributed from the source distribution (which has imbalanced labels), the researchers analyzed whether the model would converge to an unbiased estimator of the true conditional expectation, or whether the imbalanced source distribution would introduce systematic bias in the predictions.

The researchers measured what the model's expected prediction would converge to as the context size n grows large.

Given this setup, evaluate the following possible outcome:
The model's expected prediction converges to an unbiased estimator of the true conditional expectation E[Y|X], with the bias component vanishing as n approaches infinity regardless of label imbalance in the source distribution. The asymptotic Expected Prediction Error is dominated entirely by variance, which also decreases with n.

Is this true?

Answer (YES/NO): NO